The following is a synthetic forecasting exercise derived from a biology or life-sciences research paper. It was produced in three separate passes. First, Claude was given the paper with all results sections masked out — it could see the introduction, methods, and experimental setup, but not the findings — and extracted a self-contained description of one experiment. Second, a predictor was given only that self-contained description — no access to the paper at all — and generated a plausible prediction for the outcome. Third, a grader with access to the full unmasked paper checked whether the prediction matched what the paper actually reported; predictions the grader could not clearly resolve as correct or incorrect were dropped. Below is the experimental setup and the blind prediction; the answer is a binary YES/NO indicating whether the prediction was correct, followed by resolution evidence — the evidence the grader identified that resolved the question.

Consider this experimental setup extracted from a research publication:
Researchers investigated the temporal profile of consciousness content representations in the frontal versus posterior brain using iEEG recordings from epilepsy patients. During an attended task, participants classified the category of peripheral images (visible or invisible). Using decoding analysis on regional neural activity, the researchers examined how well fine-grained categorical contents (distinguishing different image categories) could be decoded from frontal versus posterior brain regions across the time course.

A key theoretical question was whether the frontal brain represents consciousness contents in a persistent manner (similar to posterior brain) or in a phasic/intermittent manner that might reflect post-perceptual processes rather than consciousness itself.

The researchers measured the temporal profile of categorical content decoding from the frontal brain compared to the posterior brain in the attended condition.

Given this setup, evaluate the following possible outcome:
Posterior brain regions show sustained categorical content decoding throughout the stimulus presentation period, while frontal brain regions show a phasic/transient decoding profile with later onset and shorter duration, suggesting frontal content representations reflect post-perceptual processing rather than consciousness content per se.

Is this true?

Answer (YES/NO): YES